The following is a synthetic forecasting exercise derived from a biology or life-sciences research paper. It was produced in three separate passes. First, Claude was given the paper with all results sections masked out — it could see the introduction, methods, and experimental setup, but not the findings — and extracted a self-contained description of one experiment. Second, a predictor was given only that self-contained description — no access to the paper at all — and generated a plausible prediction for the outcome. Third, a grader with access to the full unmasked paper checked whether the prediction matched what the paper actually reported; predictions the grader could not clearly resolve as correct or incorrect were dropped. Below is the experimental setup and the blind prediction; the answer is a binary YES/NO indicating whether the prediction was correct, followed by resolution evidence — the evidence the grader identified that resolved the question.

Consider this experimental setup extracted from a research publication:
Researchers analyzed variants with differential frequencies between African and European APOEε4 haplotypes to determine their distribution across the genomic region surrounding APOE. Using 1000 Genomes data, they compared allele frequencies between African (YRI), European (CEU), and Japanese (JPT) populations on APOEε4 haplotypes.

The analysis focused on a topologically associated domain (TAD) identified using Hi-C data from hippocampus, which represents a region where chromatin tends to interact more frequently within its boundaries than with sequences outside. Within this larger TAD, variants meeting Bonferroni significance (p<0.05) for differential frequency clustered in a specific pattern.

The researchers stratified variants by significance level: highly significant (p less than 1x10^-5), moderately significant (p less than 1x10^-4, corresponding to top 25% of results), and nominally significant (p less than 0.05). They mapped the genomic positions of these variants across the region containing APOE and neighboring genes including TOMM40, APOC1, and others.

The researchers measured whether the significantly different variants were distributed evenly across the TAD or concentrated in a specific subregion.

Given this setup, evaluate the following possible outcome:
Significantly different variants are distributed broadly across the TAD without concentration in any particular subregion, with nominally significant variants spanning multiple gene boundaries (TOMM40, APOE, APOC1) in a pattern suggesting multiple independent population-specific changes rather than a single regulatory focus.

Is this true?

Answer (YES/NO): NO